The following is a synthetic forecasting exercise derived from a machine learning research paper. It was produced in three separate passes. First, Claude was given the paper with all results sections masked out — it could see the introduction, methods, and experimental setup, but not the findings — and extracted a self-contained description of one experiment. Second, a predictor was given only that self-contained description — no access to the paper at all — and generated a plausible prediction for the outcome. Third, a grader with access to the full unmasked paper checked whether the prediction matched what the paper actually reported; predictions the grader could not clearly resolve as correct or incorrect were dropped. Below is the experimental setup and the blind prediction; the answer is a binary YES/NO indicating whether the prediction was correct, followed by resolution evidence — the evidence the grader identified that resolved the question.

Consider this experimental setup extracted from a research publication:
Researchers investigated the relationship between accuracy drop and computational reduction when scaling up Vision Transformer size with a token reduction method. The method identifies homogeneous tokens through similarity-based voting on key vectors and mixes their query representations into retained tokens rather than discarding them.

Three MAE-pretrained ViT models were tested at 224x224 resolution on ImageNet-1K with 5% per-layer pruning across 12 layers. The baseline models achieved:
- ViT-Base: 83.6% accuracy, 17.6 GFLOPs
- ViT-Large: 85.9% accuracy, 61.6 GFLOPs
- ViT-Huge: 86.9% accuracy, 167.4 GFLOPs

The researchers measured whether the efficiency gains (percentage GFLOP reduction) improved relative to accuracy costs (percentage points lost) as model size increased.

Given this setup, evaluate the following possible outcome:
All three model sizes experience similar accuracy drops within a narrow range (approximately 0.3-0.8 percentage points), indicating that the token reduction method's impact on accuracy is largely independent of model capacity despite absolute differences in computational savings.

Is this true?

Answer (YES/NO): YES